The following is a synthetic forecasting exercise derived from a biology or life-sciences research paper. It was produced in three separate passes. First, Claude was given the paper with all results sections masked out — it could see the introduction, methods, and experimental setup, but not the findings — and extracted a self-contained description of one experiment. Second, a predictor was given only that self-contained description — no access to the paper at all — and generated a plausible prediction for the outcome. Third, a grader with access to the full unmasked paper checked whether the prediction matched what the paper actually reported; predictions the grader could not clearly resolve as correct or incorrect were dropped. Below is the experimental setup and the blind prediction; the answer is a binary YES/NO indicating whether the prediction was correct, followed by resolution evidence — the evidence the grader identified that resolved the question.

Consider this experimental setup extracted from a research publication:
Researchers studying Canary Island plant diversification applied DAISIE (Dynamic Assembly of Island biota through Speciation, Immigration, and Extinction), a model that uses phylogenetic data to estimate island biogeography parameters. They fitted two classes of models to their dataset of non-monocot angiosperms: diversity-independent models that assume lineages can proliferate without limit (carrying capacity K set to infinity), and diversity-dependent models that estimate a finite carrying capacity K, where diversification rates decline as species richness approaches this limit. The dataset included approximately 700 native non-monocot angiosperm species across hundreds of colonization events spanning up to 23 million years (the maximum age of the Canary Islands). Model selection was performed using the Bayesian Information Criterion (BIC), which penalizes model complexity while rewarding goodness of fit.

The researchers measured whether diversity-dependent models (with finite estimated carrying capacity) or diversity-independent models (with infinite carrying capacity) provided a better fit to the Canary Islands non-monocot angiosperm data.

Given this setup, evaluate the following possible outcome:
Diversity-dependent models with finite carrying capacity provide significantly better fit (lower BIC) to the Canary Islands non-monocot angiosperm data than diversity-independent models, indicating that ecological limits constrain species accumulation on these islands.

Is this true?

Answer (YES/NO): NO